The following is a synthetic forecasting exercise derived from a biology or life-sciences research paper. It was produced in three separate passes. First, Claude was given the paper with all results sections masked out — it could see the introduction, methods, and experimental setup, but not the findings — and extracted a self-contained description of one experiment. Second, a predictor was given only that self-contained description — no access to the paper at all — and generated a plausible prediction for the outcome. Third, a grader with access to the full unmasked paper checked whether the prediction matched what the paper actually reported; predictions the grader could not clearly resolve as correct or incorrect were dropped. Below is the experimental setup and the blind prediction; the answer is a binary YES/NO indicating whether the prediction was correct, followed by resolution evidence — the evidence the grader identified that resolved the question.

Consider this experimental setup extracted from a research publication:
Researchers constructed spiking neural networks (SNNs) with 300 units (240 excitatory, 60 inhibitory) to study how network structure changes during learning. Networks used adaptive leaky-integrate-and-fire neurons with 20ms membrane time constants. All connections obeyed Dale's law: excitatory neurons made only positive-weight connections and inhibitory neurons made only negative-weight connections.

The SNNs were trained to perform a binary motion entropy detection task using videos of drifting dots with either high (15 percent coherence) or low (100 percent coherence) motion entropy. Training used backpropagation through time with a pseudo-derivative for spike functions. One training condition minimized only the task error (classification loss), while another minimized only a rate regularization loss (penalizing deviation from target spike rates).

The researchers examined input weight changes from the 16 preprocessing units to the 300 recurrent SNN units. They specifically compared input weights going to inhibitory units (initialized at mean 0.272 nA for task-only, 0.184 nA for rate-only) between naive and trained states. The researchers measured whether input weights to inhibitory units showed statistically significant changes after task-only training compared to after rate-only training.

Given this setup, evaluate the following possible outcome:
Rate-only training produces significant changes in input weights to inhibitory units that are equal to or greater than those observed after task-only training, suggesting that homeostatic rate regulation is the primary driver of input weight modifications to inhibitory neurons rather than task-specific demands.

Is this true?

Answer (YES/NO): YES